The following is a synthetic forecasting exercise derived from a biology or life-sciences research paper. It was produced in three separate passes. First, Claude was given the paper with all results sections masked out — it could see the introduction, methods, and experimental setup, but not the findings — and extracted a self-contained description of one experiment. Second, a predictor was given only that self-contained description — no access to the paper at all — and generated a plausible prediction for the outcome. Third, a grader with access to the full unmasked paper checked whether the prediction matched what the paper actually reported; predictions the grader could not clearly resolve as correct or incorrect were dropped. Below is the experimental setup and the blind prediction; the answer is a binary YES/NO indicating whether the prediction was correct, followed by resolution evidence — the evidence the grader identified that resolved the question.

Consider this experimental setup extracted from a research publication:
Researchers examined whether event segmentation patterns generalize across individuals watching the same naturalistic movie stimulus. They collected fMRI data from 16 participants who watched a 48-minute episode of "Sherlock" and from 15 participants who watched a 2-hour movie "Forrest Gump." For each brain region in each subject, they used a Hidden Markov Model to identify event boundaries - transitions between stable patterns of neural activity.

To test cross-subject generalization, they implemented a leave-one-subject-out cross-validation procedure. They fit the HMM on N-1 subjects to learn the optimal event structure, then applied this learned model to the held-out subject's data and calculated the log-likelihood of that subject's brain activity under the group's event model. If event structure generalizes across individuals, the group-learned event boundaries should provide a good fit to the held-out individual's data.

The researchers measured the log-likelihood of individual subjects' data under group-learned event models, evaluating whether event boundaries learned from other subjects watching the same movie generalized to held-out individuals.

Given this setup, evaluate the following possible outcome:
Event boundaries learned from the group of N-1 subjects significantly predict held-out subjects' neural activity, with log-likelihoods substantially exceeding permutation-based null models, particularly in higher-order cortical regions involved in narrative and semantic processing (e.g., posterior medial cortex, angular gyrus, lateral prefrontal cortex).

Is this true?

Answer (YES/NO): NO